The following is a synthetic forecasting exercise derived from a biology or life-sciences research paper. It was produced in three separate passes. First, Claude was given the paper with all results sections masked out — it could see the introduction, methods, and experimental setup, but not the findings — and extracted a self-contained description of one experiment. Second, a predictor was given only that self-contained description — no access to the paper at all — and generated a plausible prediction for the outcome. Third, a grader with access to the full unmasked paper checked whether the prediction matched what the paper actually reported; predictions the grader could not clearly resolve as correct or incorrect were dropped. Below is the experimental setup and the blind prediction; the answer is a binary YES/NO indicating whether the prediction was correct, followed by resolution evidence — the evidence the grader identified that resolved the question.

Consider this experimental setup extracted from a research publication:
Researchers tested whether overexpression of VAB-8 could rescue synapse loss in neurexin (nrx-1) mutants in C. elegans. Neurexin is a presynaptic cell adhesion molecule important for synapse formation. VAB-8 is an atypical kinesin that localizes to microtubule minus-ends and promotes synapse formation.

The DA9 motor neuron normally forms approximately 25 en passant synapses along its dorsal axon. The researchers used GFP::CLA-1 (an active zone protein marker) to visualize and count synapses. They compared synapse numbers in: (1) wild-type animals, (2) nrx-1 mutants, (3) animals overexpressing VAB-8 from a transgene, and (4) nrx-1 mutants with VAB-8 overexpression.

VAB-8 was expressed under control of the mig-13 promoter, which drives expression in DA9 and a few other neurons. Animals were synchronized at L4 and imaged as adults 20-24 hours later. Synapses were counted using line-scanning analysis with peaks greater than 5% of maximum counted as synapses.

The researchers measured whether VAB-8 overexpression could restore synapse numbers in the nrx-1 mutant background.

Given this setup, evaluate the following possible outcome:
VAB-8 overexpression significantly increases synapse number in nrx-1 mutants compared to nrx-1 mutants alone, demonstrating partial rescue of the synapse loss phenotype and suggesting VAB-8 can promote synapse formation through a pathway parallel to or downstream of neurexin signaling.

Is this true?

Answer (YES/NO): YES